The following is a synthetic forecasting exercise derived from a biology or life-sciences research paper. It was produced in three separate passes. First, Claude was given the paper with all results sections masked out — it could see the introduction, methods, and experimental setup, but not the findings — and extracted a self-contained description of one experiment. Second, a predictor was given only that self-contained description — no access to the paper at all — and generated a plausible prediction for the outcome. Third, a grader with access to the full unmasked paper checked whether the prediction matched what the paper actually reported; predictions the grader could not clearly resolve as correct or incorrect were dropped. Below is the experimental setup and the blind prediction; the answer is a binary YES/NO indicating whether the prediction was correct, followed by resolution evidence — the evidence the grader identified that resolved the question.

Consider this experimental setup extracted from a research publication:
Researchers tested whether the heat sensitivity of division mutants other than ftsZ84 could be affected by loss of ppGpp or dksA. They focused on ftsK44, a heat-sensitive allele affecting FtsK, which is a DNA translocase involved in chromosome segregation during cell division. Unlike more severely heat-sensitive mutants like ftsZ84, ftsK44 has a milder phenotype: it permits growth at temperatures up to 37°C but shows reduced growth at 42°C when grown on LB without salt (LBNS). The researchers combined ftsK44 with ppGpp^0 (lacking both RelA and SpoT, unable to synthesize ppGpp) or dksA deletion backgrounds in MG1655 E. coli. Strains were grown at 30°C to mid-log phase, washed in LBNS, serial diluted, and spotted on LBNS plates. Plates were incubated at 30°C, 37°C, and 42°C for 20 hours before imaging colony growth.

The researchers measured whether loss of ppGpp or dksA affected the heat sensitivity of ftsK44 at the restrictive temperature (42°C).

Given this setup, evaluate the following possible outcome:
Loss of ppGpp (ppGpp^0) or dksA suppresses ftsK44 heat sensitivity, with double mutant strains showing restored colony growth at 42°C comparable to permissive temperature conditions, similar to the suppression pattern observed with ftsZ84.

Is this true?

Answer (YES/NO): NO